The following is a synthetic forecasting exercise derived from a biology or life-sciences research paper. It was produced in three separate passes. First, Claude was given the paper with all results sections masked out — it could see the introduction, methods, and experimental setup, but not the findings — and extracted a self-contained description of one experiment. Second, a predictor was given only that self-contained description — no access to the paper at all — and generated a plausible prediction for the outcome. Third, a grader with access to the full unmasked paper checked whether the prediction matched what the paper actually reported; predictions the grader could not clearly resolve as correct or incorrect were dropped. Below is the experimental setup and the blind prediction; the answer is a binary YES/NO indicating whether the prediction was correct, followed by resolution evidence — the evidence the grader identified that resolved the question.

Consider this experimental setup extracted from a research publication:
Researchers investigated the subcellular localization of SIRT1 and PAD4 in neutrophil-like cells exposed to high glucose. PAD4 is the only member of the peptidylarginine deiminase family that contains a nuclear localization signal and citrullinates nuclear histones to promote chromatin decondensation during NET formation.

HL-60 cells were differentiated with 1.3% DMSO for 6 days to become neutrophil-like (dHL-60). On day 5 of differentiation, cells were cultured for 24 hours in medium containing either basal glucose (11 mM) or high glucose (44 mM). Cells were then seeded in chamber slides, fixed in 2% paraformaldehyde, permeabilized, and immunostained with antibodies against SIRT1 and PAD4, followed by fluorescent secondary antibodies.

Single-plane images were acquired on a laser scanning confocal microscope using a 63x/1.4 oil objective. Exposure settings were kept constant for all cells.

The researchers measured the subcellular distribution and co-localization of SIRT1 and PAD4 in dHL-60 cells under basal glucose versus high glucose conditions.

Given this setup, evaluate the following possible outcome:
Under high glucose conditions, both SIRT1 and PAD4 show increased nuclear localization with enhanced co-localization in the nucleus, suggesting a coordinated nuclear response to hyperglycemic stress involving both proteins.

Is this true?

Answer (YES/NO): NO